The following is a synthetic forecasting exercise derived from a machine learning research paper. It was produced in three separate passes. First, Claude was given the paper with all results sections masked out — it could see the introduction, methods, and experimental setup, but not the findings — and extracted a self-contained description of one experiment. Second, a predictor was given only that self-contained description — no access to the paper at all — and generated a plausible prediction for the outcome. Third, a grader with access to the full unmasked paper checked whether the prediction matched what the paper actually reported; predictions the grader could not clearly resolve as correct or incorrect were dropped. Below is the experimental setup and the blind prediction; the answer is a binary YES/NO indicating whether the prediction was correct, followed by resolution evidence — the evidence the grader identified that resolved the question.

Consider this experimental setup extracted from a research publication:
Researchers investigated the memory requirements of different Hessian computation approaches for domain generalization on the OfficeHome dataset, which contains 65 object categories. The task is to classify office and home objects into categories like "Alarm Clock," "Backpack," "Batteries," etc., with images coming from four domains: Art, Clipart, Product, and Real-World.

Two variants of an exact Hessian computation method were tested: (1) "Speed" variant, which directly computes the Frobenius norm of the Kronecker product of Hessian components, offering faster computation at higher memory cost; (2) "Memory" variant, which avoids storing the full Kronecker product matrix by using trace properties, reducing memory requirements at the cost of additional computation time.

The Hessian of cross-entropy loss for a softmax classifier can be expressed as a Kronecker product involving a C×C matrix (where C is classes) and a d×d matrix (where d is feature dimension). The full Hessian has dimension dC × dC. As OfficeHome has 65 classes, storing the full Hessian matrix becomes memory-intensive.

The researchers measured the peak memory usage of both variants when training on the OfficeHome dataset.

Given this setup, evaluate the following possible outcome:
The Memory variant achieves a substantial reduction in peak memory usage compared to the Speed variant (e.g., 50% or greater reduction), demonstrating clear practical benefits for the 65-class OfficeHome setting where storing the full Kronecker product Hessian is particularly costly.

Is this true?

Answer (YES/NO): YES